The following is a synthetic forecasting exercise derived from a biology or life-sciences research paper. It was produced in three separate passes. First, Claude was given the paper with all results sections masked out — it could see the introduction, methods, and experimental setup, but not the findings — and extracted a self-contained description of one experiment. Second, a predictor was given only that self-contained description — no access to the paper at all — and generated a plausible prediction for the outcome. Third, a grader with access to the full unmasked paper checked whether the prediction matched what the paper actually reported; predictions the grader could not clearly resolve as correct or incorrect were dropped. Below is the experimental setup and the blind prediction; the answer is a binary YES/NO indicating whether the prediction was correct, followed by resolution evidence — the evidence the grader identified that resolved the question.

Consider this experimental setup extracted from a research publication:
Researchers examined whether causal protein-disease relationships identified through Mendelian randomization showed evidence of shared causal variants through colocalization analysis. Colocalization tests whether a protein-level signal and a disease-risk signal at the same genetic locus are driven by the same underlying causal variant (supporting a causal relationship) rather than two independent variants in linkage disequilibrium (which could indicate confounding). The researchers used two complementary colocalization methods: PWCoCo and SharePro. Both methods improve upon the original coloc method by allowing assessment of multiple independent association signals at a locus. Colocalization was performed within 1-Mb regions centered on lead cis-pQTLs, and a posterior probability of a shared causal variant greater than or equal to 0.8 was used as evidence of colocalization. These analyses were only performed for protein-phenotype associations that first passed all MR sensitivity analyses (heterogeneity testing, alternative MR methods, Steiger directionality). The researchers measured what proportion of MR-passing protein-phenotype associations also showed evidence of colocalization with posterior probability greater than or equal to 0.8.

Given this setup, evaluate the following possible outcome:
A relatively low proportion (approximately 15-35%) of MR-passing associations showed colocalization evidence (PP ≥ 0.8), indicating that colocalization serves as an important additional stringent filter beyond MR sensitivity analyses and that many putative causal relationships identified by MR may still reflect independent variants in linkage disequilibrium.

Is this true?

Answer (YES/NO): NO